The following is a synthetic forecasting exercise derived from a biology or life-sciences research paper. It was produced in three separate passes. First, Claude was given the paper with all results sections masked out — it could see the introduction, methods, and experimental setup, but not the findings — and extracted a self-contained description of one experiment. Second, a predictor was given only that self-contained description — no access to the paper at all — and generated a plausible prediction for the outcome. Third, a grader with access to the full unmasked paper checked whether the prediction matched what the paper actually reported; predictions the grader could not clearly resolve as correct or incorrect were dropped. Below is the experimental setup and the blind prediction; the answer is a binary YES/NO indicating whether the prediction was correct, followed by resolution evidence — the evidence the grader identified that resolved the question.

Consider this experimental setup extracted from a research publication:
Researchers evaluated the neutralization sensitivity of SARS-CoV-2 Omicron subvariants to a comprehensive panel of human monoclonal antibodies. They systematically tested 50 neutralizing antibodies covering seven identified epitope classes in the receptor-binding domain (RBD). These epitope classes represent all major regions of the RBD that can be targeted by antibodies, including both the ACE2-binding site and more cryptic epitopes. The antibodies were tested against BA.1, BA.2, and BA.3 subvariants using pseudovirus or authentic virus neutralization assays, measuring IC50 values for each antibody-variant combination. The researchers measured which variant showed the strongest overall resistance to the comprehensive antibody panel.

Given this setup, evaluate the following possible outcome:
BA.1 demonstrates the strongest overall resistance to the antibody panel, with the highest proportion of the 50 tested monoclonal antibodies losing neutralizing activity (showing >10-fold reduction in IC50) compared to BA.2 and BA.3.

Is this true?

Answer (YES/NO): NO